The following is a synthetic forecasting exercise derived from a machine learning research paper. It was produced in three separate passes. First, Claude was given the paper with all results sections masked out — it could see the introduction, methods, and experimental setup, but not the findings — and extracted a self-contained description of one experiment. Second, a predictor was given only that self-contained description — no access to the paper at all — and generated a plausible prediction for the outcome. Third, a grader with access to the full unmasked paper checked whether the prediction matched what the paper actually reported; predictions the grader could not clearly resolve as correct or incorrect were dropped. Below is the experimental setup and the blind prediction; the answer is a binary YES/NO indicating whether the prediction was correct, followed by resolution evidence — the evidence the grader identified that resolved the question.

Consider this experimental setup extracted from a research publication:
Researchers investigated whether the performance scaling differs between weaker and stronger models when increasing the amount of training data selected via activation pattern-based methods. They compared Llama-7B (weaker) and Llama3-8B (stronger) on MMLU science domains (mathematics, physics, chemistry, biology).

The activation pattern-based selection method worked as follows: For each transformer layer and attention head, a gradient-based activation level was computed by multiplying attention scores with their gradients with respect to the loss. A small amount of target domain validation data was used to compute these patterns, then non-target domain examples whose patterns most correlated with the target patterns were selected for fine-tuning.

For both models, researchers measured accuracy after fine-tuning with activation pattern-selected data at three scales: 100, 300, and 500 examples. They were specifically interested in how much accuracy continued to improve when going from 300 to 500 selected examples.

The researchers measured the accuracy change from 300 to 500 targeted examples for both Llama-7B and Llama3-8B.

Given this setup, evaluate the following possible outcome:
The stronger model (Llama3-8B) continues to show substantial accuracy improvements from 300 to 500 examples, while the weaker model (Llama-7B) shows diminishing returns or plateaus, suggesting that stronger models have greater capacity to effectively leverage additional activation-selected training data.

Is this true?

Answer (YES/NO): NO